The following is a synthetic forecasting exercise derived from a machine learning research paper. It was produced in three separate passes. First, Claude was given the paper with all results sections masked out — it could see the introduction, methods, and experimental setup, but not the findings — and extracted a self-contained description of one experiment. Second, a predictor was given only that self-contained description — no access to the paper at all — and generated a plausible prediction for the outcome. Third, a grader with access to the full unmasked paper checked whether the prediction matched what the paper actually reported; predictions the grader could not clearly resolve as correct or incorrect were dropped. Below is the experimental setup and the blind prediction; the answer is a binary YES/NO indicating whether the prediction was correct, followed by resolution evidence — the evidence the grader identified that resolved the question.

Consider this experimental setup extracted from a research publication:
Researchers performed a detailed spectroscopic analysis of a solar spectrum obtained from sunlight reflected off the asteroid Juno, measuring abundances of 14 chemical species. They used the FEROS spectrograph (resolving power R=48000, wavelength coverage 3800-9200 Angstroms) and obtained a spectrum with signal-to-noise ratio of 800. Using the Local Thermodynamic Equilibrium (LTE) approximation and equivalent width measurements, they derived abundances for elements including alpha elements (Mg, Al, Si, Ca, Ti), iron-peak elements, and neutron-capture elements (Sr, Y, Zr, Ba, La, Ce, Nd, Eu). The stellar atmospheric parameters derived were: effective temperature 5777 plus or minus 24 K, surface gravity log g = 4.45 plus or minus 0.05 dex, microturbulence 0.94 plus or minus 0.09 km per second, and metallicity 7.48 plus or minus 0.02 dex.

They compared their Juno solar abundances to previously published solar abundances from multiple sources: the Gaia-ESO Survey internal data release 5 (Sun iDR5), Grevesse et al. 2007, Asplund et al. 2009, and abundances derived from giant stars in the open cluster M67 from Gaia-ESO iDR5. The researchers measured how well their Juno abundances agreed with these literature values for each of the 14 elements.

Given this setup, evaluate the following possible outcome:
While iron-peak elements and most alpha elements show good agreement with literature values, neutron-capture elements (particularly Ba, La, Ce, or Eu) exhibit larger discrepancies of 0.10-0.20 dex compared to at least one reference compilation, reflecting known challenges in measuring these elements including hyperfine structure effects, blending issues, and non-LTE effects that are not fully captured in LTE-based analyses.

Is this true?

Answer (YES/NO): NO